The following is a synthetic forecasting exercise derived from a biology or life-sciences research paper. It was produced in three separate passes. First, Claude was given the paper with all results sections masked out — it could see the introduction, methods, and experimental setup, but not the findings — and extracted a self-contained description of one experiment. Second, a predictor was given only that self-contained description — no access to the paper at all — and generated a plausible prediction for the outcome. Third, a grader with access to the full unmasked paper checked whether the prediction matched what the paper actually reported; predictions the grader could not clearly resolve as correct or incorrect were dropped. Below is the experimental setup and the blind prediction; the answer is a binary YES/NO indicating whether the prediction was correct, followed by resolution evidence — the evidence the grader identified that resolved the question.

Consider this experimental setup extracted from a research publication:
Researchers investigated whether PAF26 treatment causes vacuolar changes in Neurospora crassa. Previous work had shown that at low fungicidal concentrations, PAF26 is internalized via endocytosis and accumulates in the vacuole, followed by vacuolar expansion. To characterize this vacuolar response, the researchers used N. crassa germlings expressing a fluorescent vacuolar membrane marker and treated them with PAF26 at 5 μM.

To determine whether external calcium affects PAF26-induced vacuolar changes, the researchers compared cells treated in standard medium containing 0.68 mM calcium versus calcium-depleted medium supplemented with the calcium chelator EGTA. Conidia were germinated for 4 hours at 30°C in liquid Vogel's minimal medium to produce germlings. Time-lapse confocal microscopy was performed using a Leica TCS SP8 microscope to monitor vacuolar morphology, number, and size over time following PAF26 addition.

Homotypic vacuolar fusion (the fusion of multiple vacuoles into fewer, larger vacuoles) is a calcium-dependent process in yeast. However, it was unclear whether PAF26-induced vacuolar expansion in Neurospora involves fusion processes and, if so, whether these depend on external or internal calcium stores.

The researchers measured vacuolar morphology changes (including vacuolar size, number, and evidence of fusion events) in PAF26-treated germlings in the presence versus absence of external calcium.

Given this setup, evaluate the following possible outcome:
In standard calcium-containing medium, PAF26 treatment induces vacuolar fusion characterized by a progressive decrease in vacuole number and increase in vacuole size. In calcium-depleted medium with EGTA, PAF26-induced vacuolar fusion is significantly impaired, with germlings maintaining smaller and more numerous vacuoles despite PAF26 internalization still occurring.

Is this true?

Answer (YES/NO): YES